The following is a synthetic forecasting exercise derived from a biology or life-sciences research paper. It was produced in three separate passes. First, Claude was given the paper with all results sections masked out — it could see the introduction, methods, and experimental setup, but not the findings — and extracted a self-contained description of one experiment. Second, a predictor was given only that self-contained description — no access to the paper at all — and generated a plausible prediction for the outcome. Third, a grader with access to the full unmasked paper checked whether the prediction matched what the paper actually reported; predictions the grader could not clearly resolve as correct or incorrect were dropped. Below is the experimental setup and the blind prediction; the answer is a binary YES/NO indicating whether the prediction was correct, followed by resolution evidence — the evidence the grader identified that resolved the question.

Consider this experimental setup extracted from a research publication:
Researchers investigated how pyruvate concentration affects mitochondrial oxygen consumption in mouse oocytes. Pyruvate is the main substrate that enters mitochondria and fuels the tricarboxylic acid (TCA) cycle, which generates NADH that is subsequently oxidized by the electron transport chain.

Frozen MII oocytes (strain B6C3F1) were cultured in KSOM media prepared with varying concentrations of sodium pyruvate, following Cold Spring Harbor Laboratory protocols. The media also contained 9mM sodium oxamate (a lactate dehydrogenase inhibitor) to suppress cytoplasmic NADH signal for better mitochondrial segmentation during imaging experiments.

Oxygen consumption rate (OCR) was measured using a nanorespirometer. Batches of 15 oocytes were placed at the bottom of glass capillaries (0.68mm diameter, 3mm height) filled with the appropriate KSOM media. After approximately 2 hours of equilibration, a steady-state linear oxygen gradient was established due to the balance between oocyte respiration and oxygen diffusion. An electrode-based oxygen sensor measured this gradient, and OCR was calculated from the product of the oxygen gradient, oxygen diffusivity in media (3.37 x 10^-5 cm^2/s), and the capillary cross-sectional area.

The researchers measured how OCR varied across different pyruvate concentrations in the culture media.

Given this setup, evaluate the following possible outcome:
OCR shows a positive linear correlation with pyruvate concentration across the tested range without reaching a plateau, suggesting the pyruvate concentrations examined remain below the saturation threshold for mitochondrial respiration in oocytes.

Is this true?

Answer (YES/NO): NO